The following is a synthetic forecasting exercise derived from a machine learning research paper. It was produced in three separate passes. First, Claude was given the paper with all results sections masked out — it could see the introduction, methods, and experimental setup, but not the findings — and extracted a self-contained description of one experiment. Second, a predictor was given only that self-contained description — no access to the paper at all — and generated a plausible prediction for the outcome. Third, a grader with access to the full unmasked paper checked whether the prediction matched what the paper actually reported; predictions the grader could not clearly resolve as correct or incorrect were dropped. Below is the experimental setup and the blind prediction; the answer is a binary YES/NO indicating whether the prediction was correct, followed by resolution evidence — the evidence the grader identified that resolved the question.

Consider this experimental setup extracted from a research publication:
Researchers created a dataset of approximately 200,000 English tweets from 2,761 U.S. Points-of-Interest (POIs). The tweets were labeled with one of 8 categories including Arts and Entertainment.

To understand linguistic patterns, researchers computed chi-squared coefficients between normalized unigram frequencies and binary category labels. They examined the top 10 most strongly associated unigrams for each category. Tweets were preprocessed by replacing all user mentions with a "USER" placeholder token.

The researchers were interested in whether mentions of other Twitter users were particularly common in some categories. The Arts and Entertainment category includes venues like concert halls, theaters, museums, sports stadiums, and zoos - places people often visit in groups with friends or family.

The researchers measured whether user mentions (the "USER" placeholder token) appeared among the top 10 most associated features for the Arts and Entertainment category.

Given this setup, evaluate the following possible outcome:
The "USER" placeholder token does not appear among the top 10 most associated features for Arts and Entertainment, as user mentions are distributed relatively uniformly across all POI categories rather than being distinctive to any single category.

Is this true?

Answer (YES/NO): NO